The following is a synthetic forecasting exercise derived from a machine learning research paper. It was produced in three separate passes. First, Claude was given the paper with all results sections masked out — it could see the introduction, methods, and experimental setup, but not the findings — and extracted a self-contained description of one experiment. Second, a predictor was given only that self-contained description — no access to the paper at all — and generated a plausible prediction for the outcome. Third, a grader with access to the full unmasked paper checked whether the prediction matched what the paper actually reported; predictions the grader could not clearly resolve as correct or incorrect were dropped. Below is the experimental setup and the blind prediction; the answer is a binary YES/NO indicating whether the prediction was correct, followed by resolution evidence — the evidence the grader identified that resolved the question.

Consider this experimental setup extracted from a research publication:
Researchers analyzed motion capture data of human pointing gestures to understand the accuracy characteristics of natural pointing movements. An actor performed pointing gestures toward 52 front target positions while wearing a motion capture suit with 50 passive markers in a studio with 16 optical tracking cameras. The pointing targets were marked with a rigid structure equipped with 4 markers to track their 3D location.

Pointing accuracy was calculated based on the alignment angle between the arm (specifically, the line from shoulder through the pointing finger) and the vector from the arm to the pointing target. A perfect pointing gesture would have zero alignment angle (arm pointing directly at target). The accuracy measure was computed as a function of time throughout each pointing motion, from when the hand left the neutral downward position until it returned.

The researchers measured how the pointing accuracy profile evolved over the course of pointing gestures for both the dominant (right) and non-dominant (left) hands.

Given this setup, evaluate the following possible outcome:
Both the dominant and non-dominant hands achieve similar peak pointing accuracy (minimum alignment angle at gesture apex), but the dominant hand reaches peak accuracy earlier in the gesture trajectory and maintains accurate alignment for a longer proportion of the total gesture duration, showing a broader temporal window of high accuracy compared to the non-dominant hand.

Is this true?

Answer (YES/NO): NO